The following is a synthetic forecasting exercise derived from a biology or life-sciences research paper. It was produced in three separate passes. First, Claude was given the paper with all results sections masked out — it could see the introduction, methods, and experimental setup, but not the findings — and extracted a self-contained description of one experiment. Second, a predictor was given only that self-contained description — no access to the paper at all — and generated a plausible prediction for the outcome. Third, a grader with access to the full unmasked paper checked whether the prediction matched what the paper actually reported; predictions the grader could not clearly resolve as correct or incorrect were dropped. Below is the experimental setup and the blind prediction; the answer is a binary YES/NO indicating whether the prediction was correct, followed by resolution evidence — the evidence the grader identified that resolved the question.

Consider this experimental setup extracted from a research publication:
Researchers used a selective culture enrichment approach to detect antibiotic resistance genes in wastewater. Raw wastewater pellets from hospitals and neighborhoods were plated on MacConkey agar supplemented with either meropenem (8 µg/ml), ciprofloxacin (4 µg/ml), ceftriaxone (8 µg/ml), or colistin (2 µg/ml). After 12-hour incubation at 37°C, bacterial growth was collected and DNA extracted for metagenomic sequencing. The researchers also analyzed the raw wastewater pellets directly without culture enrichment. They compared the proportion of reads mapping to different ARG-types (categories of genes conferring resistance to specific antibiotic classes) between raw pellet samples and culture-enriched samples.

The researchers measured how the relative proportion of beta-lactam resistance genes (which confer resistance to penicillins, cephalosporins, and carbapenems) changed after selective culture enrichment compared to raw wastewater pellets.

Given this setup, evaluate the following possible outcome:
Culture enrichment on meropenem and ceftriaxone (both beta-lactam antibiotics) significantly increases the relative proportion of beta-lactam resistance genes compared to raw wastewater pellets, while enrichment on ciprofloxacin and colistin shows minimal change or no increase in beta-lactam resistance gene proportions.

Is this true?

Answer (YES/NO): NO